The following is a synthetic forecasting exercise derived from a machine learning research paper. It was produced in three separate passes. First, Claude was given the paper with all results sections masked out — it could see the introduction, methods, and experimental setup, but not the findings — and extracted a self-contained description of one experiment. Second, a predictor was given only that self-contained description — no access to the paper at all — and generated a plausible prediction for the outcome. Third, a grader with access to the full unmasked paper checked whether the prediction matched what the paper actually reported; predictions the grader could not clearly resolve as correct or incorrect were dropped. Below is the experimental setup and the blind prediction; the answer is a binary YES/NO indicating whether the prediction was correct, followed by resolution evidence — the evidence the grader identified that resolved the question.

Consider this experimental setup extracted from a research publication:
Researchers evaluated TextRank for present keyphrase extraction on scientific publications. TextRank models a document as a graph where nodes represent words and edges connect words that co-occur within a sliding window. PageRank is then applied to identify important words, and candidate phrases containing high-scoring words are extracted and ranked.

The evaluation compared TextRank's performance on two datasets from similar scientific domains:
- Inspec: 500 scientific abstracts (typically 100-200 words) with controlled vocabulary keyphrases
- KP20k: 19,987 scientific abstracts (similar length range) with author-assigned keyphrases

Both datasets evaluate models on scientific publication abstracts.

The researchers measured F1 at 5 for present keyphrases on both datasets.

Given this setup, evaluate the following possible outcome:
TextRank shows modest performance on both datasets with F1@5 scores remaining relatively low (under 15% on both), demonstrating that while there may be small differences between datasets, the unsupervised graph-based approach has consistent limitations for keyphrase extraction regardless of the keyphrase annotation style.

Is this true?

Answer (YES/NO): NO